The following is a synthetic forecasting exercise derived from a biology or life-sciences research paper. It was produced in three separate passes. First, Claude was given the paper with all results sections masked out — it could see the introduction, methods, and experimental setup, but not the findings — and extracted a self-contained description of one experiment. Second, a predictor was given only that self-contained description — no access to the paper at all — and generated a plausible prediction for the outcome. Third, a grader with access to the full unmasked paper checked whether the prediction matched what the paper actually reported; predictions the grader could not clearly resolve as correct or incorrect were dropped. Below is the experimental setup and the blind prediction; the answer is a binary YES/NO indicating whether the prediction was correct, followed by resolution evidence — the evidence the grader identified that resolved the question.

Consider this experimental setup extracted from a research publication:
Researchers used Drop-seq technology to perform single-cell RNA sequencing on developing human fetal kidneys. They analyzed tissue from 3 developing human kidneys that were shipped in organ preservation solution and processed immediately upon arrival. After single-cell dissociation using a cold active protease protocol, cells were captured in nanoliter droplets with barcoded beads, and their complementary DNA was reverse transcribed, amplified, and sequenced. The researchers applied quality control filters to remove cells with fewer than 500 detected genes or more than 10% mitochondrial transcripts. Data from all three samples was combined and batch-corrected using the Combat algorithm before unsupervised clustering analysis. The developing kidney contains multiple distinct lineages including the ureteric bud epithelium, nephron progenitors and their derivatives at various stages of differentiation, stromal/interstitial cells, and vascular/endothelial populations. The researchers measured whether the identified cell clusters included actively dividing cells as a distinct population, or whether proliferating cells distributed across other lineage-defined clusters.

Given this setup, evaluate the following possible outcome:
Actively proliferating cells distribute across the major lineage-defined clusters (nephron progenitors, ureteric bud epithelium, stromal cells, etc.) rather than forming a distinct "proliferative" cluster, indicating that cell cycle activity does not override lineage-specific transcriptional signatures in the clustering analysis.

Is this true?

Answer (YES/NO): NO